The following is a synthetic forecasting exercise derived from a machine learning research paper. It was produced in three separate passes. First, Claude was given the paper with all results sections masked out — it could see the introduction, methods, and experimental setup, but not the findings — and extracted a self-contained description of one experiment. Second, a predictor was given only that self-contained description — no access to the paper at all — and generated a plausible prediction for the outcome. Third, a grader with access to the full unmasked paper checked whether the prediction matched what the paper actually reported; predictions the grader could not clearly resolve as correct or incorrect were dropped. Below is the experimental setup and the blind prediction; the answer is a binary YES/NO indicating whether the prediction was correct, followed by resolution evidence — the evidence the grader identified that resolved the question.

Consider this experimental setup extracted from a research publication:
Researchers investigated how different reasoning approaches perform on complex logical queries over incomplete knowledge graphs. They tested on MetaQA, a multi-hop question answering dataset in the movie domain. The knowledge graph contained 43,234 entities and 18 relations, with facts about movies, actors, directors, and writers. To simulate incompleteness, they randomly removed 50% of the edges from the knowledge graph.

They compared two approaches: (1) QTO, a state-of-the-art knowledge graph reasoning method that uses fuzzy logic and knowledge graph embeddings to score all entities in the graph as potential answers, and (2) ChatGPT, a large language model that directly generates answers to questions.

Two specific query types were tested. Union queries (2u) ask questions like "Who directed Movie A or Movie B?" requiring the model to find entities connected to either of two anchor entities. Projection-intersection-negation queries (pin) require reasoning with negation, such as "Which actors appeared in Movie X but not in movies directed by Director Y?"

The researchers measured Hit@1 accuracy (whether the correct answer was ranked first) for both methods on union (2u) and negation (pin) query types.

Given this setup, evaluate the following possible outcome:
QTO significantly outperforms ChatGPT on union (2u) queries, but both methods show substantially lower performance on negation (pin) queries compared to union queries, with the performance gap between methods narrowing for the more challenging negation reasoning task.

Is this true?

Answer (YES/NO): YES